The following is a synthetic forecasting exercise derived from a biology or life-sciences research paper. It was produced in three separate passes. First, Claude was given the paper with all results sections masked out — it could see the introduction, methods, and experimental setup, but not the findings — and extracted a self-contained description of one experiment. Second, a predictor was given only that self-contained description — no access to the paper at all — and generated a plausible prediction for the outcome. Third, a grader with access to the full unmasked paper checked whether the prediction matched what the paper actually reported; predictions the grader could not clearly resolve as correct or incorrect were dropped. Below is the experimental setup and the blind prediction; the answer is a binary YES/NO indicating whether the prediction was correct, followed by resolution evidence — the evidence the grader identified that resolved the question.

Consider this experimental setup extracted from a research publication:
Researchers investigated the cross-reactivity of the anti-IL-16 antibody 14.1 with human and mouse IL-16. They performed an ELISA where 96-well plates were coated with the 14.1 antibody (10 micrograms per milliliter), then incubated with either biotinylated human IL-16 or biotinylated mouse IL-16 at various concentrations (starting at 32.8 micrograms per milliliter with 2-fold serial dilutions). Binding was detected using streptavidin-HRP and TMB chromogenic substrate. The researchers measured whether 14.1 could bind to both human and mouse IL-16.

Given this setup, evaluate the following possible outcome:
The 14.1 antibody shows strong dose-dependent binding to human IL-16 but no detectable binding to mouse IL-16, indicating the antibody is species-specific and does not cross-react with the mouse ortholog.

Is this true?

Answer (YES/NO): NO